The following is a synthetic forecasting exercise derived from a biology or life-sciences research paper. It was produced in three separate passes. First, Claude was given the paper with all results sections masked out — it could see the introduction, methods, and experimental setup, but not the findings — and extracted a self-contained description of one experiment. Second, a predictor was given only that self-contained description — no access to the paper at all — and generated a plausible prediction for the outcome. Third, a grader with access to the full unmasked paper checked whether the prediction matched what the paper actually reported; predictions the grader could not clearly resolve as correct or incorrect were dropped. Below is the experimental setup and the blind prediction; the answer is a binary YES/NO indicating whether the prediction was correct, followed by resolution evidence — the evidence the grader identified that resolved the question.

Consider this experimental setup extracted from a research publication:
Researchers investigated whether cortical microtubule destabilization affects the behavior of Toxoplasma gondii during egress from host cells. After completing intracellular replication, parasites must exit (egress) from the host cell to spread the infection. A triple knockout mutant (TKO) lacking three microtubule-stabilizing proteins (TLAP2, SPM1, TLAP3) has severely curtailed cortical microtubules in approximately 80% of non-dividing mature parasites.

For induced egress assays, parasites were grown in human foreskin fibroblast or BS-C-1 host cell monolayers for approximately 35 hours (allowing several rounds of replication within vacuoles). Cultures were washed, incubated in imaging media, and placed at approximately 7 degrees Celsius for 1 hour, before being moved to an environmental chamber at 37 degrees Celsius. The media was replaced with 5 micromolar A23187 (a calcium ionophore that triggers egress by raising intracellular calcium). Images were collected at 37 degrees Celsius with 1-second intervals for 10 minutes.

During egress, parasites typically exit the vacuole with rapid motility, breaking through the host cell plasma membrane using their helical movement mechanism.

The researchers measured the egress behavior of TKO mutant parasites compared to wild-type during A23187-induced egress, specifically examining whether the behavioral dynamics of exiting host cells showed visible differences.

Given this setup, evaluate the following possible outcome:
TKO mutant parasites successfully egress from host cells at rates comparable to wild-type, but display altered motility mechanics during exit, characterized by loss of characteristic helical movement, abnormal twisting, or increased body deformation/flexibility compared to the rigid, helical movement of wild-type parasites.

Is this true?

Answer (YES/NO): NO